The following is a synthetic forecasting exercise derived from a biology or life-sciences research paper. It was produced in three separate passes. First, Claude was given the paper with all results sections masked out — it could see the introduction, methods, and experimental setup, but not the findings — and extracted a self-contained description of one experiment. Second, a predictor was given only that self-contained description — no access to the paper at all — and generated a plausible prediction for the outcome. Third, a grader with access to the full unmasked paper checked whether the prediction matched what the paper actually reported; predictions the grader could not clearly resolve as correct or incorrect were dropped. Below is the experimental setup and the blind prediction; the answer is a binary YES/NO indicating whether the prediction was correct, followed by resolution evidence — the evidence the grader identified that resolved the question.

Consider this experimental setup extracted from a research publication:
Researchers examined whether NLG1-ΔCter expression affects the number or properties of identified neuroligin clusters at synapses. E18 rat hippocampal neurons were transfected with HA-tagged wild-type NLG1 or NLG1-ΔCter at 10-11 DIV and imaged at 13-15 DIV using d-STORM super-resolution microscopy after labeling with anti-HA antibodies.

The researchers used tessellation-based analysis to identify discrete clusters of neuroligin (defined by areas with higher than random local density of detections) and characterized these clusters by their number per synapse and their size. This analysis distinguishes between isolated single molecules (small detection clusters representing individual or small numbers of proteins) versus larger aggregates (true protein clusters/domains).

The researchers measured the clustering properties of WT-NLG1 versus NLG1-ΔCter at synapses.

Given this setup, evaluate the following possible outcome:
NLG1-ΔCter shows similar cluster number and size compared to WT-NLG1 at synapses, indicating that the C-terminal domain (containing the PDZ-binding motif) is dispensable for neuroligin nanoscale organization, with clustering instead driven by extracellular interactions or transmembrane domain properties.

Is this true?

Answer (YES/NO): YES